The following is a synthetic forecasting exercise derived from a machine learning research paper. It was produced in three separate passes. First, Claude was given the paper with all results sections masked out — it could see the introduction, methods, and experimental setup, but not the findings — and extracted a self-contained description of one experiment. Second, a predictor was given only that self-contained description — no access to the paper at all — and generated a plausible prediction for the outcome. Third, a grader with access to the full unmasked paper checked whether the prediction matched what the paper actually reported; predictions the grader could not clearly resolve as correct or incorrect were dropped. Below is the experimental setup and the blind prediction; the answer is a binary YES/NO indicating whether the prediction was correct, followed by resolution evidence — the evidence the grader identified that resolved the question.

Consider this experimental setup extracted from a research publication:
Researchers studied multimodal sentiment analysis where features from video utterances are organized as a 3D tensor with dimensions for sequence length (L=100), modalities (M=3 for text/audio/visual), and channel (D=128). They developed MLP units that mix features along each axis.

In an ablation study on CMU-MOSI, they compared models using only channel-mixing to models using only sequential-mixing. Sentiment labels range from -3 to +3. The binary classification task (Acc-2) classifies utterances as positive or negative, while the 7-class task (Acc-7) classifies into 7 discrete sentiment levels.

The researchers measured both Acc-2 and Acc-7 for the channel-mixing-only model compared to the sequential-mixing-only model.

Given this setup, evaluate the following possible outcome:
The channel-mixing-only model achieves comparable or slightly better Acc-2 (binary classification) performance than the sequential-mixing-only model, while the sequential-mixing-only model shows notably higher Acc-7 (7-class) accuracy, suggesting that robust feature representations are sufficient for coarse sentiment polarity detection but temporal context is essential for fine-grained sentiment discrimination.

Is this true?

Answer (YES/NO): NO